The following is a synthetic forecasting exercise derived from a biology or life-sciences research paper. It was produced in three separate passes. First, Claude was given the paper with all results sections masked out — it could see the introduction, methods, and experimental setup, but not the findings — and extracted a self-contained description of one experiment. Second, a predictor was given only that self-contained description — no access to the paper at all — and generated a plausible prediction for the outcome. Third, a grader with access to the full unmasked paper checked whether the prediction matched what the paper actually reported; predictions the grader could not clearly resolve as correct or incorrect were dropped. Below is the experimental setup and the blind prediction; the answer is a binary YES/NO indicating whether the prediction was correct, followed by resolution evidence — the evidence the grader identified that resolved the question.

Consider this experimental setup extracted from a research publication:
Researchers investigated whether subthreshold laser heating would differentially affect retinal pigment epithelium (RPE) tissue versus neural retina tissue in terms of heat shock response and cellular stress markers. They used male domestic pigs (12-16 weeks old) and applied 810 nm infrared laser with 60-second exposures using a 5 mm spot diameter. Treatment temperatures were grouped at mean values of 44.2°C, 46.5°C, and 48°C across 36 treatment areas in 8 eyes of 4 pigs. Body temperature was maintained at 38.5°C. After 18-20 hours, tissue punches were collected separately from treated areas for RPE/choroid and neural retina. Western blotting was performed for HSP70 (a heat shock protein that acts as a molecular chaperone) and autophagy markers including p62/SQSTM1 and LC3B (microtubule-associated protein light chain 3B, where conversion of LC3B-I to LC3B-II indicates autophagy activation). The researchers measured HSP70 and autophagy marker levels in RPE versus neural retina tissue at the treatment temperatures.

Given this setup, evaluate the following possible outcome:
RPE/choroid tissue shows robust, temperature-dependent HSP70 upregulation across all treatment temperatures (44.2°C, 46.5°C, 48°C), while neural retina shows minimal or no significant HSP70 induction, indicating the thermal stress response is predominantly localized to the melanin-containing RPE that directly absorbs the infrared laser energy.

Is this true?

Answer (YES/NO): YES